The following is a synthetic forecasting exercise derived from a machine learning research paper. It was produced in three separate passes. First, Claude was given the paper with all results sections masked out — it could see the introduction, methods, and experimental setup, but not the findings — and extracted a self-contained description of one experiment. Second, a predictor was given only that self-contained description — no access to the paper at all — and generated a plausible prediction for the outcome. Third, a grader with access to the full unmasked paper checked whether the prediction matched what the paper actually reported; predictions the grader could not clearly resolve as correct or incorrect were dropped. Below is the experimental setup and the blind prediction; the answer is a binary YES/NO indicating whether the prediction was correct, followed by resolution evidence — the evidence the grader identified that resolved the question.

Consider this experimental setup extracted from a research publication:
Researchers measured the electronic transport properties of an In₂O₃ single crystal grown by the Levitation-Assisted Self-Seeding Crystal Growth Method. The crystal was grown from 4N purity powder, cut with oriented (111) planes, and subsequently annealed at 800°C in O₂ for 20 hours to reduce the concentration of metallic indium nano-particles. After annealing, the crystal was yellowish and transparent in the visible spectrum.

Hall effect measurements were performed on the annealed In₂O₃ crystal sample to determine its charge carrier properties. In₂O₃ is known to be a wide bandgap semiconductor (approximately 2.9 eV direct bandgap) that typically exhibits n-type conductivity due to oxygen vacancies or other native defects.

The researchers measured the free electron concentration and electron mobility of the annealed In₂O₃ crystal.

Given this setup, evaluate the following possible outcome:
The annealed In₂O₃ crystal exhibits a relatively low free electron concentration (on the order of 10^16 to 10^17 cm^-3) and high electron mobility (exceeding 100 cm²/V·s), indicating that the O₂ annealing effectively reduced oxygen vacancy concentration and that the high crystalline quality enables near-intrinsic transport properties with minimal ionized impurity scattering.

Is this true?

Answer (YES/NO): NO